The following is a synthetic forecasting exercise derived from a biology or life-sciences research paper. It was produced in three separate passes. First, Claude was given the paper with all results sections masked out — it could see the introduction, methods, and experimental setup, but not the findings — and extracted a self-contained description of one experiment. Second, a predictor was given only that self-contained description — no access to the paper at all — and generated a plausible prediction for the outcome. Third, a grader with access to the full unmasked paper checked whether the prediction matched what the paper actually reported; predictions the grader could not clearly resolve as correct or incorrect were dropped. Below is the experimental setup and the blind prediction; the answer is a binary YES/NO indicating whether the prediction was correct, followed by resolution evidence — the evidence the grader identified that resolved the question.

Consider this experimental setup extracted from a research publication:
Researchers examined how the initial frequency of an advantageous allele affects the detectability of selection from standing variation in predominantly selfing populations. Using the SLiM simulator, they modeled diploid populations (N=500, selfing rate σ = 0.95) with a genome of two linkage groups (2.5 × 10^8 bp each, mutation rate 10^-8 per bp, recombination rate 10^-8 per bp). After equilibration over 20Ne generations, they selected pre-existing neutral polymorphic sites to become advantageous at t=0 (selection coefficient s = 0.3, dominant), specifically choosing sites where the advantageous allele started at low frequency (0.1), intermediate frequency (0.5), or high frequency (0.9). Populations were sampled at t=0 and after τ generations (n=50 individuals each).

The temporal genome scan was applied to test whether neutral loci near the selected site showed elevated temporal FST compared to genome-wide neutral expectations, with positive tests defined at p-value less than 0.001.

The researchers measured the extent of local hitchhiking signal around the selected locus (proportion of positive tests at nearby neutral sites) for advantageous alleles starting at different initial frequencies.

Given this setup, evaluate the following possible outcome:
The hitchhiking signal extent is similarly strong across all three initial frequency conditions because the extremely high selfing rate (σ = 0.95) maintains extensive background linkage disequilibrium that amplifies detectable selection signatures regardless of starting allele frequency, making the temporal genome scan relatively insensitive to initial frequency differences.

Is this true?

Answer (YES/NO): NO